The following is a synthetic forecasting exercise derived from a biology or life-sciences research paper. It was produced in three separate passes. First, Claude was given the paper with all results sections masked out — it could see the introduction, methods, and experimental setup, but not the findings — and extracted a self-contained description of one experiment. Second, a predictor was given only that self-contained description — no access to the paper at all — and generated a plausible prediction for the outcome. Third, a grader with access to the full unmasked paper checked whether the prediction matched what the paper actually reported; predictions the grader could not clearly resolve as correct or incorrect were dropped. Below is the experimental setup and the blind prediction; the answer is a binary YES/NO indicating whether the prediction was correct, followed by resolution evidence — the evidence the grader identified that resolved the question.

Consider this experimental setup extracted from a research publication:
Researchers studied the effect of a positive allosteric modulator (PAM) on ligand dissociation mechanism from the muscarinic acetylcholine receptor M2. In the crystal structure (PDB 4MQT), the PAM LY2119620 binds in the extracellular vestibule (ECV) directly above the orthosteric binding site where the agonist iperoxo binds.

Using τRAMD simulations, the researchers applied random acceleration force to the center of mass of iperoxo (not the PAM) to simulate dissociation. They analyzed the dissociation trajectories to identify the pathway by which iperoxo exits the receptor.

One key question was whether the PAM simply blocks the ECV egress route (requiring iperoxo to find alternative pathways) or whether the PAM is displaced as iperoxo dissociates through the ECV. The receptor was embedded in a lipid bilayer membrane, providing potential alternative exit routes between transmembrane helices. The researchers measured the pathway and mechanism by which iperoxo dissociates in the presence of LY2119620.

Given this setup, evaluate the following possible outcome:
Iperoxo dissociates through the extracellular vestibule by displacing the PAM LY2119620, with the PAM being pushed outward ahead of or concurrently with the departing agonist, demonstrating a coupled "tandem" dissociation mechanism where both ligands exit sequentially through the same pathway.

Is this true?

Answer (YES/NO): NO